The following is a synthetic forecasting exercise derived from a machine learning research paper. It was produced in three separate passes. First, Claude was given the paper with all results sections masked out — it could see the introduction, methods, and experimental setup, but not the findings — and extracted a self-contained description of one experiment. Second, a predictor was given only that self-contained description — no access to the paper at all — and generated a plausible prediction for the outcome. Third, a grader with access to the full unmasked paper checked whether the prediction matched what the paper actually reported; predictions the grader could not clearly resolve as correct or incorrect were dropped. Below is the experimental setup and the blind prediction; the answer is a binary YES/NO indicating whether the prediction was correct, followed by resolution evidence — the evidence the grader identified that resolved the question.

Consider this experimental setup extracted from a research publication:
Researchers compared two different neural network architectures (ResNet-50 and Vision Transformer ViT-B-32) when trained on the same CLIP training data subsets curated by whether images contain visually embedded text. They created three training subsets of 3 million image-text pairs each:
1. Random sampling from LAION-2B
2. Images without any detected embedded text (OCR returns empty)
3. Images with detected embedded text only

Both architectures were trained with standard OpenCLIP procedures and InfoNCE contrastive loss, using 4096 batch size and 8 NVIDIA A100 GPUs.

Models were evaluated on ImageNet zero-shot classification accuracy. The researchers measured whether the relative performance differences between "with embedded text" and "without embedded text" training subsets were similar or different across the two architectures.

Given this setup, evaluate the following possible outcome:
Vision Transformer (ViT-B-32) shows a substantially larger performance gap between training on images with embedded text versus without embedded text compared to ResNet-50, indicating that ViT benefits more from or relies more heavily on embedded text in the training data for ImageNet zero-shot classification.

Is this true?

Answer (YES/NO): NO